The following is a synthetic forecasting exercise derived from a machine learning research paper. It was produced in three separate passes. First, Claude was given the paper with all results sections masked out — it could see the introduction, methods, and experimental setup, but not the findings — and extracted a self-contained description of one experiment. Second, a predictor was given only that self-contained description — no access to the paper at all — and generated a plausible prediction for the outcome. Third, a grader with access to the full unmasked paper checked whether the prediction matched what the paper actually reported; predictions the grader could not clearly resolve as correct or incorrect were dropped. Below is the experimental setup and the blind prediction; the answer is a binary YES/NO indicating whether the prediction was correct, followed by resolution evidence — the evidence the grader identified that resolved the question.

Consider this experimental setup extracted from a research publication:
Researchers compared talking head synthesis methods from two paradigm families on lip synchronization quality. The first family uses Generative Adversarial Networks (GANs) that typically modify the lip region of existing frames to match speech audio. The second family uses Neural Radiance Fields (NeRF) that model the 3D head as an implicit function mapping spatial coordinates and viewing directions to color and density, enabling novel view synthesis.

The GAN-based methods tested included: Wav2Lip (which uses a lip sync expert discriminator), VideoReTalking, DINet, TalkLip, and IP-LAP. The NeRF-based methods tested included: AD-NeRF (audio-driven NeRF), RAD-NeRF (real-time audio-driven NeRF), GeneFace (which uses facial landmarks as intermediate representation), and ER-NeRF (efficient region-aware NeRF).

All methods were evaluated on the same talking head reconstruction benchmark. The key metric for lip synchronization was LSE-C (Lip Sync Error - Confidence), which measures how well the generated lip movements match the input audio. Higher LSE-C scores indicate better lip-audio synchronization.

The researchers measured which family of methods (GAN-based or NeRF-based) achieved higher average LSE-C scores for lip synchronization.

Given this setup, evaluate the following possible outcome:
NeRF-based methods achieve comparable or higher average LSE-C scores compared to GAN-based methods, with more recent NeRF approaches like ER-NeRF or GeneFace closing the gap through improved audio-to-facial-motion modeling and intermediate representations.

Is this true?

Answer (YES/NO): NO